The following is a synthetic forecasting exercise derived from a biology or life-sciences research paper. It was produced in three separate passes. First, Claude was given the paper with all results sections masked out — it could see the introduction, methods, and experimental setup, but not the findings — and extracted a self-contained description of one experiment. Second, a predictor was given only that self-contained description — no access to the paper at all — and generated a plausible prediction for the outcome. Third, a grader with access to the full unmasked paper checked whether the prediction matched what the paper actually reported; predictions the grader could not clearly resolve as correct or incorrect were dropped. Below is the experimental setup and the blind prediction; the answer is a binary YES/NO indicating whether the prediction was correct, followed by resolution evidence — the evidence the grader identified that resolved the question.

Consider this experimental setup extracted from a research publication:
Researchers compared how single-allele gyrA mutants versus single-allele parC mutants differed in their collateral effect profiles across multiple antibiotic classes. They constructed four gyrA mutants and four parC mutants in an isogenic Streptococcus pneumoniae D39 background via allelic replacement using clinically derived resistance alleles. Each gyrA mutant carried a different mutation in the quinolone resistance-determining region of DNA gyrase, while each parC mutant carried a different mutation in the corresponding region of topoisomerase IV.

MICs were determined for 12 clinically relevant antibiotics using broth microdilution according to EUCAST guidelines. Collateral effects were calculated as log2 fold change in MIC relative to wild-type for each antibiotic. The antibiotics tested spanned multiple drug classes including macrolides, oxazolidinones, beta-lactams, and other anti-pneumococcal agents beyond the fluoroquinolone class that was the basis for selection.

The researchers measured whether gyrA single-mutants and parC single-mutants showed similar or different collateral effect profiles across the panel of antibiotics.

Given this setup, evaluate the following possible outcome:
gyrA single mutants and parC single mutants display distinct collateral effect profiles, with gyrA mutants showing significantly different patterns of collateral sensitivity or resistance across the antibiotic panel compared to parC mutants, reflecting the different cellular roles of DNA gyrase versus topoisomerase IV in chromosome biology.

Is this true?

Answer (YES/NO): NO